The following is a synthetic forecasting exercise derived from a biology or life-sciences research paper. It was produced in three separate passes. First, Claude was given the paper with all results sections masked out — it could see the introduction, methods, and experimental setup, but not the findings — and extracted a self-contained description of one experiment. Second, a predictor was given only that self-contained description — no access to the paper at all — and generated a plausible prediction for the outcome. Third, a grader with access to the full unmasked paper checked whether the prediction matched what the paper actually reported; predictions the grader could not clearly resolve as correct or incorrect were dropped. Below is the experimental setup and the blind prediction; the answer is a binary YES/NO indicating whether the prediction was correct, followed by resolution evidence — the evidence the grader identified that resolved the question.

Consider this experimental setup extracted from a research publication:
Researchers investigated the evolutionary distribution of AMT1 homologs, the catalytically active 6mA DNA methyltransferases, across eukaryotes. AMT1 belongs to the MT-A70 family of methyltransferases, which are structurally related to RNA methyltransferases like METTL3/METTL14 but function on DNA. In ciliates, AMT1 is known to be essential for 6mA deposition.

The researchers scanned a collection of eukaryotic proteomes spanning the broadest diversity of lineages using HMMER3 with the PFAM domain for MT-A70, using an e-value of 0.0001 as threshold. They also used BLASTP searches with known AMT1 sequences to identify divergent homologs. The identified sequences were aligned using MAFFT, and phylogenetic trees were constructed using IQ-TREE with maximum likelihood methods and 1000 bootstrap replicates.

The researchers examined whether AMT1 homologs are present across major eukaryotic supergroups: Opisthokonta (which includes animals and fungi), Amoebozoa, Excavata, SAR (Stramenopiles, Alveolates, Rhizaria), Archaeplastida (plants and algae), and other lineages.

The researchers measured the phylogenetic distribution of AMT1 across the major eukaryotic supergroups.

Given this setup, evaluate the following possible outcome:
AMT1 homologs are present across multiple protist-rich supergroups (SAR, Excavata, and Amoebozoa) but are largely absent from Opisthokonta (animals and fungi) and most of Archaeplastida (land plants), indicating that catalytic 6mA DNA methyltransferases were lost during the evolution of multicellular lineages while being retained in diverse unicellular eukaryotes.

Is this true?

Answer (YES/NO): NO